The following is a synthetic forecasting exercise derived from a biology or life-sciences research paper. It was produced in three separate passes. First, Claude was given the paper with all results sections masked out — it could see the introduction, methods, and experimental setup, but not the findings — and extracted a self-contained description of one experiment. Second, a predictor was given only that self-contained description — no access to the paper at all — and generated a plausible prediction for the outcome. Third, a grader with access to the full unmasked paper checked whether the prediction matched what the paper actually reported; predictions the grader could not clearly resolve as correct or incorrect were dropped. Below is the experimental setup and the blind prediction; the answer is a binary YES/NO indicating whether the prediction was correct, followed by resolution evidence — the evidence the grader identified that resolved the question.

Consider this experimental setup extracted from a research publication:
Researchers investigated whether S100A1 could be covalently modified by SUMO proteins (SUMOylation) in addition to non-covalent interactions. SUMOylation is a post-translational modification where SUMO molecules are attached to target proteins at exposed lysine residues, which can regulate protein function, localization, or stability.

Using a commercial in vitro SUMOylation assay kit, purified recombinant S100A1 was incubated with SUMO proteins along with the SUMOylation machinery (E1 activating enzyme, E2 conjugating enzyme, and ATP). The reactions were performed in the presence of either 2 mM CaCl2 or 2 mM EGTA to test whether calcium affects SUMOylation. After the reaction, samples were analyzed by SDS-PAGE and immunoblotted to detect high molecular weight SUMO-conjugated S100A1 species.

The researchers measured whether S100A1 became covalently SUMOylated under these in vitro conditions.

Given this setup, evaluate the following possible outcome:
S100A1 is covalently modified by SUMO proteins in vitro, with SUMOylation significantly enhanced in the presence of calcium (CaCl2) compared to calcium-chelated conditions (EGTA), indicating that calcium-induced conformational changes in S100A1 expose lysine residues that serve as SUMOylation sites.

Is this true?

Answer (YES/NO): NO